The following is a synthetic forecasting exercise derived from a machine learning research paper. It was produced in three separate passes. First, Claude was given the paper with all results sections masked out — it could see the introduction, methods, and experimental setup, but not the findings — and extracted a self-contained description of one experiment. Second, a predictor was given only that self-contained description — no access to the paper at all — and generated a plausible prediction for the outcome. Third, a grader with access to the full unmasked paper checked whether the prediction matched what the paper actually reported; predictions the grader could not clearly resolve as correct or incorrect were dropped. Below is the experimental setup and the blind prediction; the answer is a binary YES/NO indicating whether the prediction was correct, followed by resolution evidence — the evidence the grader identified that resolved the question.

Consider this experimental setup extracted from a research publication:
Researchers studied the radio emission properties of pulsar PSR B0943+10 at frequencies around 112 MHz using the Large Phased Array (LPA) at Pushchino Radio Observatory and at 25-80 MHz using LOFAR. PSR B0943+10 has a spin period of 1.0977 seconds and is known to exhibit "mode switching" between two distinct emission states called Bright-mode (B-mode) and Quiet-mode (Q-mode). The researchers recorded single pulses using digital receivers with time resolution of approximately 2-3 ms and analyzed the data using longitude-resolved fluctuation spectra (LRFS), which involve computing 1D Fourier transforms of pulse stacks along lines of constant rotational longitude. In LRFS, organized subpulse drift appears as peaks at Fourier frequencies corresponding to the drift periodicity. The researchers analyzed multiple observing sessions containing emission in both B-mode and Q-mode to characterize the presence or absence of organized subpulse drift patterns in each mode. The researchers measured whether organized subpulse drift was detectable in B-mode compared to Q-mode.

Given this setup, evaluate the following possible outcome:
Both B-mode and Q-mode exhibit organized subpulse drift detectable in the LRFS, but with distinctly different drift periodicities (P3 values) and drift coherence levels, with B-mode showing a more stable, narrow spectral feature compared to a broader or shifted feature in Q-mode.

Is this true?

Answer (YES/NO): NO